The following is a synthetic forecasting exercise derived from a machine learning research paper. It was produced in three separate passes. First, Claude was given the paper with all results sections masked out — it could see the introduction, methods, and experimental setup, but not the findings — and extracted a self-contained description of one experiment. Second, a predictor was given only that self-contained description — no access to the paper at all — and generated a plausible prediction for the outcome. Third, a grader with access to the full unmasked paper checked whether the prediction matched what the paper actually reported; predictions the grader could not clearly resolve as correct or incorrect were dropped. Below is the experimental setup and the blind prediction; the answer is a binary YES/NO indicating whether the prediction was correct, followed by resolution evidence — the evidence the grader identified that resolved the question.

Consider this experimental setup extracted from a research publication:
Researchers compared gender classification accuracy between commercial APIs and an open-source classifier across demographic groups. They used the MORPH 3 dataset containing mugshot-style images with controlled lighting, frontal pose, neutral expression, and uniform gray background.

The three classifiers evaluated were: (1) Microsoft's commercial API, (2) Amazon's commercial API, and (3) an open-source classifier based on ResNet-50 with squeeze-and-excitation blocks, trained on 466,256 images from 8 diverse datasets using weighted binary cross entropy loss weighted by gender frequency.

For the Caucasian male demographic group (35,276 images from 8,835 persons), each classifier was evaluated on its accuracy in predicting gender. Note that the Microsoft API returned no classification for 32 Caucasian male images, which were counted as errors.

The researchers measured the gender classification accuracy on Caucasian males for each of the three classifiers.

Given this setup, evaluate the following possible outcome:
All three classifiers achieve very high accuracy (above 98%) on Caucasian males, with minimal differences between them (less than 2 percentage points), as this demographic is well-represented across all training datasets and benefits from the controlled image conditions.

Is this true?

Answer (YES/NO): YES